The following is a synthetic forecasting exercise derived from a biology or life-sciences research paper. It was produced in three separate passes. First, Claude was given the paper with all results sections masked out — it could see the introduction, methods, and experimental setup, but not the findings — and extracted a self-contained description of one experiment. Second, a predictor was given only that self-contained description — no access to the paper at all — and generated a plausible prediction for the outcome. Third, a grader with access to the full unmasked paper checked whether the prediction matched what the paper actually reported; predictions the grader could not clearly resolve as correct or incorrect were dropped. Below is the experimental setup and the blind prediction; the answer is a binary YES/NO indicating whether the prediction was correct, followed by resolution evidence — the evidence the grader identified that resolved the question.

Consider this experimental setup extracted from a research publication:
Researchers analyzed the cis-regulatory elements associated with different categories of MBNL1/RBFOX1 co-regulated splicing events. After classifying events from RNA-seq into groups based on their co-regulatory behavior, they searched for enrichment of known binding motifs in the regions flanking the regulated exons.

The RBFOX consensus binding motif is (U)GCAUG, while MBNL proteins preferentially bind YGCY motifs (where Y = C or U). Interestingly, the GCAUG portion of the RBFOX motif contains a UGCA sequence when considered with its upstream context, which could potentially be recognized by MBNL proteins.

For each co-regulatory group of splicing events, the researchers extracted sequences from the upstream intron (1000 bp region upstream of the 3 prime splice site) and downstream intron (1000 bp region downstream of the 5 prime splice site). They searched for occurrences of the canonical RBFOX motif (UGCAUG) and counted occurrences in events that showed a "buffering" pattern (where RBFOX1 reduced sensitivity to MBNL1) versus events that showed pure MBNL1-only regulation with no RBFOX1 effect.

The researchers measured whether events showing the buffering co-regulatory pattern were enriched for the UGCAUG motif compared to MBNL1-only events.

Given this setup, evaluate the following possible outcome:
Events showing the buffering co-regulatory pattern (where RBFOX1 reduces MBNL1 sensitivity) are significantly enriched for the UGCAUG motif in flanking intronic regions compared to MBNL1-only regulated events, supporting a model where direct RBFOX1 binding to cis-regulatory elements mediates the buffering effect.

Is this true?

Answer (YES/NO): NO